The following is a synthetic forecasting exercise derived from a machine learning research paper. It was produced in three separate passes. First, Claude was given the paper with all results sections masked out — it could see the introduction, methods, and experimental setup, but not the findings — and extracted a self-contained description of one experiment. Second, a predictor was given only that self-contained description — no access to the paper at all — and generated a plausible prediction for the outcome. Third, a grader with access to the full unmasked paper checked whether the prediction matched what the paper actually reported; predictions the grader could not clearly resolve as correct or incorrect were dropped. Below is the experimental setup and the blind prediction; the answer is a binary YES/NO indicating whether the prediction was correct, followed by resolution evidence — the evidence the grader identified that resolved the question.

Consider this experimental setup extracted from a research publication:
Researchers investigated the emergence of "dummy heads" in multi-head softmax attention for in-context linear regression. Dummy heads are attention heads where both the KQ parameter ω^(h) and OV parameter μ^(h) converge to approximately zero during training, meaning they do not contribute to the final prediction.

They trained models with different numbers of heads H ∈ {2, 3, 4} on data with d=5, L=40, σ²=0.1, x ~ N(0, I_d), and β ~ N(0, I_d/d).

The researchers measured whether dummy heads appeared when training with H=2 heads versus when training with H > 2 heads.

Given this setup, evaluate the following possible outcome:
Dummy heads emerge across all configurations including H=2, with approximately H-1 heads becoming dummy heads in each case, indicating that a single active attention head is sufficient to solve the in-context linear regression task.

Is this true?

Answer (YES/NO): NO